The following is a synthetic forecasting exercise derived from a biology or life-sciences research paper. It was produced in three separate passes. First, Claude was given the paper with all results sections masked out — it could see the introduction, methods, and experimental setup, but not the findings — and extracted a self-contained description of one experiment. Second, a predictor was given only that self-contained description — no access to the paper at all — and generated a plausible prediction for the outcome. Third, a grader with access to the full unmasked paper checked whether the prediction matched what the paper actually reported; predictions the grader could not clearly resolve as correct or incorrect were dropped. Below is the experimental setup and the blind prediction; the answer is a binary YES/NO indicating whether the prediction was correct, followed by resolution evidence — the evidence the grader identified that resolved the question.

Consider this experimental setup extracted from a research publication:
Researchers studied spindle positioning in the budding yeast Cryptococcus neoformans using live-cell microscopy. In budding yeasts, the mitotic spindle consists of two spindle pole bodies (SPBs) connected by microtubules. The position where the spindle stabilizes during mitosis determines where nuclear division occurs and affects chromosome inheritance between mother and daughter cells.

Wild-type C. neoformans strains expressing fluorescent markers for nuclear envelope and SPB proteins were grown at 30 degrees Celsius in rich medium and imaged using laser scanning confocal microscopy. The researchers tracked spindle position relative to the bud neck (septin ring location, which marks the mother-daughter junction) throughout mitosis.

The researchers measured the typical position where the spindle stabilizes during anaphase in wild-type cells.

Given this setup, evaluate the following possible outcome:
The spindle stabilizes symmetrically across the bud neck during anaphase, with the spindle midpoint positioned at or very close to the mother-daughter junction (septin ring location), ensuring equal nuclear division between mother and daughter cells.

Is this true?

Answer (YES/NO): NO